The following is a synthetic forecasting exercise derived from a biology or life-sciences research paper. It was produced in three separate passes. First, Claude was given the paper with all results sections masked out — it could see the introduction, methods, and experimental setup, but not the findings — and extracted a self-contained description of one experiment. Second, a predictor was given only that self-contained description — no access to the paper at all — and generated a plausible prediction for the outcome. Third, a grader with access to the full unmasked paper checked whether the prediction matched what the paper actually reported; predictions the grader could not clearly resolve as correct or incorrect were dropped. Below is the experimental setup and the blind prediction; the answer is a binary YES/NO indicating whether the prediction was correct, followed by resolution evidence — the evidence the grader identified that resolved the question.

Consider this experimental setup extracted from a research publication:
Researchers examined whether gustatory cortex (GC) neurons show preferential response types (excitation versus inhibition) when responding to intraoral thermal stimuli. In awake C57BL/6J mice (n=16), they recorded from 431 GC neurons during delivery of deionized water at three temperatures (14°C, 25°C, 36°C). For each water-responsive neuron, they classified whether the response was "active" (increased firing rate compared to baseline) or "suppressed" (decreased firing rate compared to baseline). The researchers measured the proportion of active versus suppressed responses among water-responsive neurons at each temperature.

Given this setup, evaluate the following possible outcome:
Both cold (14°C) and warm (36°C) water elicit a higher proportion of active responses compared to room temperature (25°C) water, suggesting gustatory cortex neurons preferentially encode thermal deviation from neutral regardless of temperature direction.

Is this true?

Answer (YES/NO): NO